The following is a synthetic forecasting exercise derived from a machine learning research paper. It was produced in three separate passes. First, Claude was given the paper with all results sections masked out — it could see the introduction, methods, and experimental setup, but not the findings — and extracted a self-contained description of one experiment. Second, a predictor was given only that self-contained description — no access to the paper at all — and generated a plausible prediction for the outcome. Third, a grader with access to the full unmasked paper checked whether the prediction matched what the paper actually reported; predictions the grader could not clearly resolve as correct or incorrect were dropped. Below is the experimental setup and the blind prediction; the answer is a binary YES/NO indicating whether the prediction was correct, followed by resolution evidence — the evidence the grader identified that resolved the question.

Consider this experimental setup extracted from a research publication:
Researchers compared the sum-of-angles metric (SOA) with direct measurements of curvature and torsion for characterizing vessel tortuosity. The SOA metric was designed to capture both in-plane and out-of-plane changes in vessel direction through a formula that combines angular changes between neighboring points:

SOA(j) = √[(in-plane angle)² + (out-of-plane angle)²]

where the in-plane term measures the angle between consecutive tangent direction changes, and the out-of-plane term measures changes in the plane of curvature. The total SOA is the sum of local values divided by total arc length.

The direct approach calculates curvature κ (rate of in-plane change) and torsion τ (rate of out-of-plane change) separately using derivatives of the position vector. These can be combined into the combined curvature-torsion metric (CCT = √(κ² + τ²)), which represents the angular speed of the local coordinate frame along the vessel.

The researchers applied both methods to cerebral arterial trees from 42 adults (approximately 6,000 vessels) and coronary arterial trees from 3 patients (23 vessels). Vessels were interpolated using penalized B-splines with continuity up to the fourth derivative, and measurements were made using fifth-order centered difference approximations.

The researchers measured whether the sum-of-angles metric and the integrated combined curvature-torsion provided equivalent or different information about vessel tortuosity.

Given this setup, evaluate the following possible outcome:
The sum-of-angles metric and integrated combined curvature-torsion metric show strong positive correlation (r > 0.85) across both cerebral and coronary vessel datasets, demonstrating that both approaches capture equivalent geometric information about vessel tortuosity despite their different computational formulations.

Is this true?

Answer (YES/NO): YES